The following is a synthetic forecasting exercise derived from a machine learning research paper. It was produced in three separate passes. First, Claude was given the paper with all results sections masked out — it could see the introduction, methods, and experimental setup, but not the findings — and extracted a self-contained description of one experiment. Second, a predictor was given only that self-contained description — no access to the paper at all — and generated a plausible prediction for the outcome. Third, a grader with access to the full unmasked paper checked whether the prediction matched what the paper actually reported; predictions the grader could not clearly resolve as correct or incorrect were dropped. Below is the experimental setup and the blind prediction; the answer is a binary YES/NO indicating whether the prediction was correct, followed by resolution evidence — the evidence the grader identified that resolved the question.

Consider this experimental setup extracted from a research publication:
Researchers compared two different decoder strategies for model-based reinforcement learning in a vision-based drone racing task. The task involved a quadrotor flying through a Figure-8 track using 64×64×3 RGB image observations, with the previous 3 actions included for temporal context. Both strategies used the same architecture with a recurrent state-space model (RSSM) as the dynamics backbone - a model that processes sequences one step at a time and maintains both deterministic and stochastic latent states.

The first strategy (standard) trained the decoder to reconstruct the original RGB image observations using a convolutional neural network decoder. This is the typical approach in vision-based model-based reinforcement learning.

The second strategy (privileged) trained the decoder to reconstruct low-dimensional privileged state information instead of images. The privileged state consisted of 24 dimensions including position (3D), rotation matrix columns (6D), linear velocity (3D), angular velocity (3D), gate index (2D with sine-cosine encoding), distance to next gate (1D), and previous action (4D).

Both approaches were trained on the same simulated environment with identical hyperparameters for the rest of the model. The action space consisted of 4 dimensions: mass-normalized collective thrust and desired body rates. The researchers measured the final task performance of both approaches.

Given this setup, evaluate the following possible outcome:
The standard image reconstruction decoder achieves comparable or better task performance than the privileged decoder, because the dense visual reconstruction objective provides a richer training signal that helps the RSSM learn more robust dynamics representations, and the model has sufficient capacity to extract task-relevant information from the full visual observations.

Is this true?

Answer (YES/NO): NO